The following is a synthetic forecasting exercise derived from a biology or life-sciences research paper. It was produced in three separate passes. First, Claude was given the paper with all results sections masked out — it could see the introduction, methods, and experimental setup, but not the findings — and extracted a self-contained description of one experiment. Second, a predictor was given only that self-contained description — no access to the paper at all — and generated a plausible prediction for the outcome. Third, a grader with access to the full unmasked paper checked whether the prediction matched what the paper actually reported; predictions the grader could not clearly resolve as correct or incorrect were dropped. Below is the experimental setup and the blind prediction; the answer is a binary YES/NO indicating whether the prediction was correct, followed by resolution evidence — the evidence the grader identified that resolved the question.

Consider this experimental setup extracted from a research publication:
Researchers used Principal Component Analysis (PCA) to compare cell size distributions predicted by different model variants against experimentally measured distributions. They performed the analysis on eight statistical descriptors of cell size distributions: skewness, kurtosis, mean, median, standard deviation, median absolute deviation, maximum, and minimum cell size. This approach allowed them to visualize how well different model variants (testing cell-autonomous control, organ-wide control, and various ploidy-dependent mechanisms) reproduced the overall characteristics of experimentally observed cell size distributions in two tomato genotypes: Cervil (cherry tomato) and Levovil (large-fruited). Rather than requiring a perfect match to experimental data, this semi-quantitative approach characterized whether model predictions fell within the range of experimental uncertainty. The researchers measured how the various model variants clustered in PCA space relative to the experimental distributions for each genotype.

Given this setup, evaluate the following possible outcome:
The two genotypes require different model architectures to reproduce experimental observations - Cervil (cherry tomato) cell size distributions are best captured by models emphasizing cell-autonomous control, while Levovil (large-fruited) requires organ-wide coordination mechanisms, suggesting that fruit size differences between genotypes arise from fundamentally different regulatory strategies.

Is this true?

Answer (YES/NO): NO